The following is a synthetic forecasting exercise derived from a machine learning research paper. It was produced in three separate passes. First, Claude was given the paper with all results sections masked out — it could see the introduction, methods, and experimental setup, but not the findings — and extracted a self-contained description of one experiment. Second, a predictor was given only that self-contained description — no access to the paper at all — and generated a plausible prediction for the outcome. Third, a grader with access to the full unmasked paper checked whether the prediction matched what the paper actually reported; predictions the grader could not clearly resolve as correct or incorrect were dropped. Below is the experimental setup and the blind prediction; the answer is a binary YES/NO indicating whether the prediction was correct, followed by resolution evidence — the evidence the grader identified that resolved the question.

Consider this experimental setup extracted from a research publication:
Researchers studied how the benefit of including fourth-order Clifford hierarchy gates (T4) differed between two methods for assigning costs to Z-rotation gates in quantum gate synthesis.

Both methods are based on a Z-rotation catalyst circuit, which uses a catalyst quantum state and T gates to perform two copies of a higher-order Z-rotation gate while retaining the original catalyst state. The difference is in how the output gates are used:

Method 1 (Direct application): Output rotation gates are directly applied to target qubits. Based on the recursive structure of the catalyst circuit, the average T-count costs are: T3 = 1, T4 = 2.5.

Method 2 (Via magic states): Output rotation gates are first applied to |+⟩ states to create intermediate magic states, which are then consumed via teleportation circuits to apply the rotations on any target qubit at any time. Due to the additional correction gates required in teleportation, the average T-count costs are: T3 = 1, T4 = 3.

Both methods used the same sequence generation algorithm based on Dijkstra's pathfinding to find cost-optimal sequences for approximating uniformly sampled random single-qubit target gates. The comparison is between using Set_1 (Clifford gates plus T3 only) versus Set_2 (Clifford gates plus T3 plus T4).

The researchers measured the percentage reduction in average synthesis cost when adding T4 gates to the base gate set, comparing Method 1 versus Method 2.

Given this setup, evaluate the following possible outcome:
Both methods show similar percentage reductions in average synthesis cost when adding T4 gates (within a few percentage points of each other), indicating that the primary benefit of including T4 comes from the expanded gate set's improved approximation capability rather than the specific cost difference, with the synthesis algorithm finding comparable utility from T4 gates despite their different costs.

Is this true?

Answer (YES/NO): NO